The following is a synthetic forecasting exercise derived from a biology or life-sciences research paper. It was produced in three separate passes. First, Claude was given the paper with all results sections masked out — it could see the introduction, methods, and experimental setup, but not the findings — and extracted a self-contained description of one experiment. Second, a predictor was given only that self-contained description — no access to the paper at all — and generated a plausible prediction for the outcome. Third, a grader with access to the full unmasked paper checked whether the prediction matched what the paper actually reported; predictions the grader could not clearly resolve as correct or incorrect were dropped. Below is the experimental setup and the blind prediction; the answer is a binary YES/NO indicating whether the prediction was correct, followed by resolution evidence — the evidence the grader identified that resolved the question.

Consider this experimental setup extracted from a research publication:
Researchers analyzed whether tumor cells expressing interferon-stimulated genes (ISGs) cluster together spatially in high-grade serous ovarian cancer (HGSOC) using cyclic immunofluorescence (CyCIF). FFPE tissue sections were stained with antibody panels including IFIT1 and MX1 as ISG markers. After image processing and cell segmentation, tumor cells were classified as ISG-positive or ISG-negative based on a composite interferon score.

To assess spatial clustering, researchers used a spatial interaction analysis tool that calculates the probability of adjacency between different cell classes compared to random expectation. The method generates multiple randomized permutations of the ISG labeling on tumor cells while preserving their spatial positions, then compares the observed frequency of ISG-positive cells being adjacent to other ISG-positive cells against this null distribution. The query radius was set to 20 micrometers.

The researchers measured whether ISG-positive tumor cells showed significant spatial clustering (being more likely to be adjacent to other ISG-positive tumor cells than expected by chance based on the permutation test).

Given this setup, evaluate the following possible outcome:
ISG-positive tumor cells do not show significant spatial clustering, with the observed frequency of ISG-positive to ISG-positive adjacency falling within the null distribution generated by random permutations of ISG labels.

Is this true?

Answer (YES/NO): NO